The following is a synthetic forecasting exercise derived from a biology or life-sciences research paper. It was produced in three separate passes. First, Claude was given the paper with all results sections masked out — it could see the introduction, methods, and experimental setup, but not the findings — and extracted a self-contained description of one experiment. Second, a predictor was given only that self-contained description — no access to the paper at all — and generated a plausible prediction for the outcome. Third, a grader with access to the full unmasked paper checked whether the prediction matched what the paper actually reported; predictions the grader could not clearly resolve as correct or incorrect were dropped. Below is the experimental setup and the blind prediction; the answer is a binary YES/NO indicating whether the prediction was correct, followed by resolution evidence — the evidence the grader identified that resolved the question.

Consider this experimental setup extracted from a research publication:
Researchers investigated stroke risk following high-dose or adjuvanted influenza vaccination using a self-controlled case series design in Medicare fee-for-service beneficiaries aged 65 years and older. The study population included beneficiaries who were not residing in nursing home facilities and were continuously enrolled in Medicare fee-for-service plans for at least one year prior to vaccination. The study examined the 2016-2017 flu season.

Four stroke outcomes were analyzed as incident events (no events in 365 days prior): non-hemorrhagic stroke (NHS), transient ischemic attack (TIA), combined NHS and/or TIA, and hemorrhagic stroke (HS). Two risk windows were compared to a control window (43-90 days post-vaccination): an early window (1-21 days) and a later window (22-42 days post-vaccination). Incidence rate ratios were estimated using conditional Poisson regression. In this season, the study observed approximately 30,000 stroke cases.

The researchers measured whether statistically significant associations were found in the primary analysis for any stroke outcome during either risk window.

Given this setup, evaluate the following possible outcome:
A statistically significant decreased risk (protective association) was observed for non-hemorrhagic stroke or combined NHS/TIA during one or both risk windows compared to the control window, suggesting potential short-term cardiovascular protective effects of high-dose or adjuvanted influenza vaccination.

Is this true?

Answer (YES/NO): NO